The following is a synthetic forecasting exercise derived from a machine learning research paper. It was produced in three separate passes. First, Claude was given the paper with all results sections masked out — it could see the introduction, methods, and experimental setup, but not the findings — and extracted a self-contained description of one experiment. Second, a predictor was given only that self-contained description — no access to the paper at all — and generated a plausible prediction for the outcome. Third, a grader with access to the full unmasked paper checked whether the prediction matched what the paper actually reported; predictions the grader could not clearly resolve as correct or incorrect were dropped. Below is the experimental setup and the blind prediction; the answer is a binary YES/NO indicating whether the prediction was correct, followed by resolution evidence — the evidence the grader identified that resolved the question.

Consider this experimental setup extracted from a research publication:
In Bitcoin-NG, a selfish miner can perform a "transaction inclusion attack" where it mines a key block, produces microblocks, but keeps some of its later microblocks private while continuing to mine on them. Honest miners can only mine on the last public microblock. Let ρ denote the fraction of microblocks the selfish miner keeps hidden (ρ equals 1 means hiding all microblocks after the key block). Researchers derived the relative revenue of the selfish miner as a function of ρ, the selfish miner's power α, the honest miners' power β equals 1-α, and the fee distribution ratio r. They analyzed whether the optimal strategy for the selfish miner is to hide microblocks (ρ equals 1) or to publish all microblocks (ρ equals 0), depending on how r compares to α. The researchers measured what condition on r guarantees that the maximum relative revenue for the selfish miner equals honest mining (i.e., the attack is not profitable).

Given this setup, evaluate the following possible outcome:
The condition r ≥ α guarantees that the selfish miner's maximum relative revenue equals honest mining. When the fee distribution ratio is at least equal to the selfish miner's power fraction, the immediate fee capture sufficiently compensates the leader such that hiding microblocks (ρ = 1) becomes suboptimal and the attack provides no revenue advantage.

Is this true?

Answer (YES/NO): NO